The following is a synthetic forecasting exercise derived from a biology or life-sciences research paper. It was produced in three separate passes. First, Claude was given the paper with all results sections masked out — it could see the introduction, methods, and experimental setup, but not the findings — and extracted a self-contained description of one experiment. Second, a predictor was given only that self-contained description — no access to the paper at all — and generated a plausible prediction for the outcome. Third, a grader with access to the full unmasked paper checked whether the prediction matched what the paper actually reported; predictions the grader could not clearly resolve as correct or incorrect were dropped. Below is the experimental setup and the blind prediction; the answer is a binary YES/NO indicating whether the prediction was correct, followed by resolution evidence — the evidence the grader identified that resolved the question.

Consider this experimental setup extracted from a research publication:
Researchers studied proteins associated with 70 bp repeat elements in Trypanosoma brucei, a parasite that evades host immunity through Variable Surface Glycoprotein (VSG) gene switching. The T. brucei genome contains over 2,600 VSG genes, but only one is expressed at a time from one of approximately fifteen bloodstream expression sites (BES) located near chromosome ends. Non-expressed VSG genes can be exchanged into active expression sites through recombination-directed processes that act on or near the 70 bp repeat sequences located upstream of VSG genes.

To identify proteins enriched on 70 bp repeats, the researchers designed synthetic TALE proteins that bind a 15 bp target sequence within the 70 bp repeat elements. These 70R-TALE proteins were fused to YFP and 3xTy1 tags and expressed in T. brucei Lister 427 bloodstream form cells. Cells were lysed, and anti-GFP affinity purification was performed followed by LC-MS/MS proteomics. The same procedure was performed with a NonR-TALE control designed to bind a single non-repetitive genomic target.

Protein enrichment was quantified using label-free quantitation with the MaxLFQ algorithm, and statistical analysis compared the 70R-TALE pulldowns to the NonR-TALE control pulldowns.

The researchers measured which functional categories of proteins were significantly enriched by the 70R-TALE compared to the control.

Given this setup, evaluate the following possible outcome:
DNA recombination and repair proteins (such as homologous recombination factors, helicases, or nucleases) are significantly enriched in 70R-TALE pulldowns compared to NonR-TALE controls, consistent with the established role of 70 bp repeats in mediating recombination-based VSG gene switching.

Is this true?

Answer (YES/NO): YES